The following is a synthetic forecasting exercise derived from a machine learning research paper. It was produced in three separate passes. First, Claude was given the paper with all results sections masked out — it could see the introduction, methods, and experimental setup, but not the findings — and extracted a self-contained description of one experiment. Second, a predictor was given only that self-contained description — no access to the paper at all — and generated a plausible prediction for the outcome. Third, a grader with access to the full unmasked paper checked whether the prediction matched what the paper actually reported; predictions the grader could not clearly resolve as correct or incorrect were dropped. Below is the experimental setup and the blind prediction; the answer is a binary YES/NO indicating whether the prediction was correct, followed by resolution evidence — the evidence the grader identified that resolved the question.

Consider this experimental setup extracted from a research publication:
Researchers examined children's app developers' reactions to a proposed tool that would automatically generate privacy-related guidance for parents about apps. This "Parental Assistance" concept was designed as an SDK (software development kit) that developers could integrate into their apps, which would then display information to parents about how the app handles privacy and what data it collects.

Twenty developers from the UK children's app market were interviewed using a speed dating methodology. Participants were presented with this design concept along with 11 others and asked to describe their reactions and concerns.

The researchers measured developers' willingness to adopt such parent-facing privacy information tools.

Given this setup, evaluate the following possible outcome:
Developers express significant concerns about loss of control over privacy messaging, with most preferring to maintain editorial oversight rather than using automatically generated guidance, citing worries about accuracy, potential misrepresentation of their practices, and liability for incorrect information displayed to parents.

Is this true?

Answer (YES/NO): NO